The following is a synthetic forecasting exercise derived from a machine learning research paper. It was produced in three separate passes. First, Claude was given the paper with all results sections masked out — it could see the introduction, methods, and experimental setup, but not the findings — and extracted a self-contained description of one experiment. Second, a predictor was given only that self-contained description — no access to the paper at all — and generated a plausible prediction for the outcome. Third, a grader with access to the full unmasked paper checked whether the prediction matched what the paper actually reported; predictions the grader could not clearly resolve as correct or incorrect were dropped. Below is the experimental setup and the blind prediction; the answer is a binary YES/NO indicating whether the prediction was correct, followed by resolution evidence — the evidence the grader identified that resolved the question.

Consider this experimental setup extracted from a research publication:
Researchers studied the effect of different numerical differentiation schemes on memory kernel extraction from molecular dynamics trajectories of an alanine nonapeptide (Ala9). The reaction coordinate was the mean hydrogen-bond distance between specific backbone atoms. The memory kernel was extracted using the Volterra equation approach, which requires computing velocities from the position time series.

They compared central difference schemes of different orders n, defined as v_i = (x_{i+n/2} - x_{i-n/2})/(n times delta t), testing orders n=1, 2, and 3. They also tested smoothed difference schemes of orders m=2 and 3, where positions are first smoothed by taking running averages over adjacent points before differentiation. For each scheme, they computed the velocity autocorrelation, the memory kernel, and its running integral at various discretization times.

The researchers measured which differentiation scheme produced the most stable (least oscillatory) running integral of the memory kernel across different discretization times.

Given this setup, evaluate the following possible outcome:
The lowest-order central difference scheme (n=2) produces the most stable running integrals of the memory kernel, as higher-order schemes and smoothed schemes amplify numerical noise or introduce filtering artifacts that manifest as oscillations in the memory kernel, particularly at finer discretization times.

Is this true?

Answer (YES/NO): NO